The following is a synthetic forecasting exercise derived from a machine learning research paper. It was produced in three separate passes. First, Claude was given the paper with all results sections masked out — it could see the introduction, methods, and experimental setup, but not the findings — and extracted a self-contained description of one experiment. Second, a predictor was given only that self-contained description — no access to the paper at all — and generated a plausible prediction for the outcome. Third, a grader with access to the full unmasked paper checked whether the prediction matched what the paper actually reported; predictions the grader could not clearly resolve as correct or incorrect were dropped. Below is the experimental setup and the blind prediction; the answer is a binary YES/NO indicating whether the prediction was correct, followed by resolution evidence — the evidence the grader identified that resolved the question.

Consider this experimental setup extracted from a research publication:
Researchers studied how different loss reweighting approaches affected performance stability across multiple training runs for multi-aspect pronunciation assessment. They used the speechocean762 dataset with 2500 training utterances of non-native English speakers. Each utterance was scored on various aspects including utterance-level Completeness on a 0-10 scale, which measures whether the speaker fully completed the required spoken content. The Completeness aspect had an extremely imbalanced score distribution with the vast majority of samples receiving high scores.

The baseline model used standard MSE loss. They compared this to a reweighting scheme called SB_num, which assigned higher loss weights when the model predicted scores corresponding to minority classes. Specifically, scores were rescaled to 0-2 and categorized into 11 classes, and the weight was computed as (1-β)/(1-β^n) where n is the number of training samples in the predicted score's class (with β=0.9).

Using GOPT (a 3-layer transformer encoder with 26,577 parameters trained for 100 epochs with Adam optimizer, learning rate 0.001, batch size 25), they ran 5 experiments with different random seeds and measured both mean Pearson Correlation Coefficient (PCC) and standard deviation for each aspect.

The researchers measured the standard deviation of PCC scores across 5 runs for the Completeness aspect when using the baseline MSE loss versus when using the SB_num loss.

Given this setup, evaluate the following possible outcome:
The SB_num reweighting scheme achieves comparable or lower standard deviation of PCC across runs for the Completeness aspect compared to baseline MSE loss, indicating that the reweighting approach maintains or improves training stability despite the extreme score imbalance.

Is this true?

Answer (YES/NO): YES